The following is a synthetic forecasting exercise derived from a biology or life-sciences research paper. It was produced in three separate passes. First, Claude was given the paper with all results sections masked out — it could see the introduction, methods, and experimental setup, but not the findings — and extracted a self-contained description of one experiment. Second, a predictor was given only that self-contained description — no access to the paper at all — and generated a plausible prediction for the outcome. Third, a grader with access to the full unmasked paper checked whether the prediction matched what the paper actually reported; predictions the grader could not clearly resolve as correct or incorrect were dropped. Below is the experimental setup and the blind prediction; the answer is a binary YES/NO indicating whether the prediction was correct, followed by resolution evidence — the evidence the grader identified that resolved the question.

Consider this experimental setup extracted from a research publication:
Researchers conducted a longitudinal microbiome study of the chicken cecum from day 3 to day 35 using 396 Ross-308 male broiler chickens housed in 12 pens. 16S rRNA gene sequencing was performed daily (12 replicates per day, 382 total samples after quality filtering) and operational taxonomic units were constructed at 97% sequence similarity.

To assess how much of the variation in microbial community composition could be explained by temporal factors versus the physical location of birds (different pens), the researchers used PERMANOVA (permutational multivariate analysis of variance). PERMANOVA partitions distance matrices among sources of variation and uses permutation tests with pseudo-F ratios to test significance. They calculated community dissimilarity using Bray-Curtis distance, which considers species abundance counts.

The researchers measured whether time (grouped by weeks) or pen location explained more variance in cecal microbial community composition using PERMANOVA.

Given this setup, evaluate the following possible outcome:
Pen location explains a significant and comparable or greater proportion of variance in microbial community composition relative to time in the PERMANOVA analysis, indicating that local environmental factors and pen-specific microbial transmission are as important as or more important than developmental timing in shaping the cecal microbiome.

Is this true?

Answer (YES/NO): NO